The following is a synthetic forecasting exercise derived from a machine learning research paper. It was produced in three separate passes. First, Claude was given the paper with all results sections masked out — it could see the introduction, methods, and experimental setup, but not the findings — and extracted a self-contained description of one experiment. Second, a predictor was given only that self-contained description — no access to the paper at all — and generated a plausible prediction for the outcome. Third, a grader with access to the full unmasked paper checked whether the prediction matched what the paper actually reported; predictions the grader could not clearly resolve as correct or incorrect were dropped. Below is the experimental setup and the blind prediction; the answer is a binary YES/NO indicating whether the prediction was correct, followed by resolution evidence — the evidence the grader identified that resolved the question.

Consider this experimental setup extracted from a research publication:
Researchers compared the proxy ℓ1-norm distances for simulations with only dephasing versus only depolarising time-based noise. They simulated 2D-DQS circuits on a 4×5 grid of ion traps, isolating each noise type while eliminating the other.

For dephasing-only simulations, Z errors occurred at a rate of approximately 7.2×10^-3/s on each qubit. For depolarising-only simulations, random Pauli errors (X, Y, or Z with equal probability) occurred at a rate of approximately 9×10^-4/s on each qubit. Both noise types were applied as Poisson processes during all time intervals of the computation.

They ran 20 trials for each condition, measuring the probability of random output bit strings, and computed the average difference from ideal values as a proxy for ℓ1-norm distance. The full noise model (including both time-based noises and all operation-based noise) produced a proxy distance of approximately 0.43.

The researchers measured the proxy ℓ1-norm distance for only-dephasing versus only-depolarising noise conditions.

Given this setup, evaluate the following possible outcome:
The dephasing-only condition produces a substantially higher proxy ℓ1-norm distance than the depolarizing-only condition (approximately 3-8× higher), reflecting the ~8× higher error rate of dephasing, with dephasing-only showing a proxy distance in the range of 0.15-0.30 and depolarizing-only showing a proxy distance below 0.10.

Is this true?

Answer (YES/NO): NO